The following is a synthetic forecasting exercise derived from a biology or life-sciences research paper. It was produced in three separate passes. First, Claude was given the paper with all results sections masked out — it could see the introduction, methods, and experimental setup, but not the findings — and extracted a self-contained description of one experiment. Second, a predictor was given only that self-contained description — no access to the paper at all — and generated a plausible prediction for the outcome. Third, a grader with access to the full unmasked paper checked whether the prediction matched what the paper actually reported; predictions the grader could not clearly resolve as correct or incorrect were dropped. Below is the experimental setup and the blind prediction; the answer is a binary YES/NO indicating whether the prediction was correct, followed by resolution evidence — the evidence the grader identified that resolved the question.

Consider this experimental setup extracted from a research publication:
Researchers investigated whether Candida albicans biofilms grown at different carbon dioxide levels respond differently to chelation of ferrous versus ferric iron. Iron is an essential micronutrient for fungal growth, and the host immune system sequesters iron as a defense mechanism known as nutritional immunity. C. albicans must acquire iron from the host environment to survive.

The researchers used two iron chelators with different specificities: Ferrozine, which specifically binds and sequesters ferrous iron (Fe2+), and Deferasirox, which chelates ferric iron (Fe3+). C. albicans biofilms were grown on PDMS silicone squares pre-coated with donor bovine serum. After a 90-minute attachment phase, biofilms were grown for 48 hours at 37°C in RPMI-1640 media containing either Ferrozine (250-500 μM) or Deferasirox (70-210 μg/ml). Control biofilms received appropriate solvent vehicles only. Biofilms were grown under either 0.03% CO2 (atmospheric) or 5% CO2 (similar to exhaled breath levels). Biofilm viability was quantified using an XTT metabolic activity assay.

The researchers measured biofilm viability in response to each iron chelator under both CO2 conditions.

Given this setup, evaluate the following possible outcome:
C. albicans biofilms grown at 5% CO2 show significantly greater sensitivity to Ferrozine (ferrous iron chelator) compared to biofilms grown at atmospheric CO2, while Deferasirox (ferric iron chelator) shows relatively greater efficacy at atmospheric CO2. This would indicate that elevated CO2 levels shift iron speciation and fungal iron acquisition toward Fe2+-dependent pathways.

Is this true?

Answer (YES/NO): NO